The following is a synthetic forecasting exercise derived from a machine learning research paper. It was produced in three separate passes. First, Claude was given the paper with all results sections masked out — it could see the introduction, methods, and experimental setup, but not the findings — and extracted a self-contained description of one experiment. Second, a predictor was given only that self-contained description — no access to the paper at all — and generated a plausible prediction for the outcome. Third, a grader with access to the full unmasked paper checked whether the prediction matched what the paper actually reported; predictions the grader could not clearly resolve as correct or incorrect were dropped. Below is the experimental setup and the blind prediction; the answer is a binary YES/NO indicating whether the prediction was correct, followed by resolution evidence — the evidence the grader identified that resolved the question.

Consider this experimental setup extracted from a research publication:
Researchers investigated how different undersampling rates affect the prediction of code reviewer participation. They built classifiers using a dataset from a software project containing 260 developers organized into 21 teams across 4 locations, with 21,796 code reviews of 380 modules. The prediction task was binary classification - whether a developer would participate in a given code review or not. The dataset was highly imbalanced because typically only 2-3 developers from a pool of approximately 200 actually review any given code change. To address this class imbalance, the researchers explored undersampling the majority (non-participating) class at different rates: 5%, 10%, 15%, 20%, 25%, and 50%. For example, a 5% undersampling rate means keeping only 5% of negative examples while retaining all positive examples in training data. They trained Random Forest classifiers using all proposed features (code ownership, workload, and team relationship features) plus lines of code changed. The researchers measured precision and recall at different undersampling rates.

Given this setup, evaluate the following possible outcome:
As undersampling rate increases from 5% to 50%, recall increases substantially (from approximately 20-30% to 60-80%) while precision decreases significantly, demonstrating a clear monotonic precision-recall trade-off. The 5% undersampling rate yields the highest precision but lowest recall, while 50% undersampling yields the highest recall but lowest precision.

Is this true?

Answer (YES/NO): NO